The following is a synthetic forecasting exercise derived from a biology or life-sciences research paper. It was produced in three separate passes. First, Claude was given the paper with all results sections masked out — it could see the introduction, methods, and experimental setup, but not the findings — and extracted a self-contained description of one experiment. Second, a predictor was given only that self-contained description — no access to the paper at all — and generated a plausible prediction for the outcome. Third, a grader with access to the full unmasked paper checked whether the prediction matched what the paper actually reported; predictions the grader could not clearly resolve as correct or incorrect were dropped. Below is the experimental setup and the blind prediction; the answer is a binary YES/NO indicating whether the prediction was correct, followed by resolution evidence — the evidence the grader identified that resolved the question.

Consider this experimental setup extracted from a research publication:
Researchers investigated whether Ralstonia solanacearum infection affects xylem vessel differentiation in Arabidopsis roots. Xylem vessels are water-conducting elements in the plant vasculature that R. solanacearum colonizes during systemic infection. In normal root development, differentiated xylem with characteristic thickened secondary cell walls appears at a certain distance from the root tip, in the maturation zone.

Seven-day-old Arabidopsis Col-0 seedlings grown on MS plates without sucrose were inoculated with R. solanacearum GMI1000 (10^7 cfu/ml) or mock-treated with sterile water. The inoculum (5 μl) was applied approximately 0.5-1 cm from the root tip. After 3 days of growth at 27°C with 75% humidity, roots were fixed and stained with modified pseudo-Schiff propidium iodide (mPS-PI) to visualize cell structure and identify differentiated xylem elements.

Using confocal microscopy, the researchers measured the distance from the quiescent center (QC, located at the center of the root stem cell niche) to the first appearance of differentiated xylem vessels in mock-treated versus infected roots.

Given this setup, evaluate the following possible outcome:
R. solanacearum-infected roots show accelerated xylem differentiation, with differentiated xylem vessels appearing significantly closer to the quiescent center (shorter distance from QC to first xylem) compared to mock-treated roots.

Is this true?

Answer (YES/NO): YES